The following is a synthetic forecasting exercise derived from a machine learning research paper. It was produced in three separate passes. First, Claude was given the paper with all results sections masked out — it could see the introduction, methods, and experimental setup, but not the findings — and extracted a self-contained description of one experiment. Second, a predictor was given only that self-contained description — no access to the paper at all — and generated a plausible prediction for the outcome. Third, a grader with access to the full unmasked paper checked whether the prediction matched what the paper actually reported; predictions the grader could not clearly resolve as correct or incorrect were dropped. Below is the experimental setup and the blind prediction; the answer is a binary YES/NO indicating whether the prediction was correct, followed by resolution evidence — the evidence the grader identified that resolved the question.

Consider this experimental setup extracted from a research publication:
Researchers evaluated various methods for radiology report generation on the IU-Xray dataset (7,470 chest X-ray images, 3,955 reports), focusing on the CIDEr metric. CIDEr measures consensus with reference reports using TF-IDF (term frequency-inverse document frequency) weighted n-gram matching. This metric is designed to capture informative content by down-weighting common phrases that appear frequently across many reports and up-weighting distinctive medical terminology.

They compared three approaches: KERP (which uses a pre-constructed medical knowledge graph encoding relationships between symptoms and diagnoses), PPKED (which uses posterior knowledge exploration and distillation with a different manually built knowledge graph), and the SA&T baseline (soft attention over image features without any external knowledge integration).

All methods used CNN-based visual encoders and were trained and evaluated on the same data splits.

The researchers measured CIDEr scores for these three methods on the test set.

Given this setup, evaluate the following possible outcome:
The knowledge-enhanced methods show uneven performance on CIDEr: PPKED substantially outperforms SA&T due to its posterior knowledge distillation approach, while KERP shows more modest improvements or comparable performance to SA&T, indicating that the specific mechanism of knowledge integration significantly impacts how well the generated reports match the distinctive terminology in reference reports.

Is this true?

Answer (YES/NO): NO